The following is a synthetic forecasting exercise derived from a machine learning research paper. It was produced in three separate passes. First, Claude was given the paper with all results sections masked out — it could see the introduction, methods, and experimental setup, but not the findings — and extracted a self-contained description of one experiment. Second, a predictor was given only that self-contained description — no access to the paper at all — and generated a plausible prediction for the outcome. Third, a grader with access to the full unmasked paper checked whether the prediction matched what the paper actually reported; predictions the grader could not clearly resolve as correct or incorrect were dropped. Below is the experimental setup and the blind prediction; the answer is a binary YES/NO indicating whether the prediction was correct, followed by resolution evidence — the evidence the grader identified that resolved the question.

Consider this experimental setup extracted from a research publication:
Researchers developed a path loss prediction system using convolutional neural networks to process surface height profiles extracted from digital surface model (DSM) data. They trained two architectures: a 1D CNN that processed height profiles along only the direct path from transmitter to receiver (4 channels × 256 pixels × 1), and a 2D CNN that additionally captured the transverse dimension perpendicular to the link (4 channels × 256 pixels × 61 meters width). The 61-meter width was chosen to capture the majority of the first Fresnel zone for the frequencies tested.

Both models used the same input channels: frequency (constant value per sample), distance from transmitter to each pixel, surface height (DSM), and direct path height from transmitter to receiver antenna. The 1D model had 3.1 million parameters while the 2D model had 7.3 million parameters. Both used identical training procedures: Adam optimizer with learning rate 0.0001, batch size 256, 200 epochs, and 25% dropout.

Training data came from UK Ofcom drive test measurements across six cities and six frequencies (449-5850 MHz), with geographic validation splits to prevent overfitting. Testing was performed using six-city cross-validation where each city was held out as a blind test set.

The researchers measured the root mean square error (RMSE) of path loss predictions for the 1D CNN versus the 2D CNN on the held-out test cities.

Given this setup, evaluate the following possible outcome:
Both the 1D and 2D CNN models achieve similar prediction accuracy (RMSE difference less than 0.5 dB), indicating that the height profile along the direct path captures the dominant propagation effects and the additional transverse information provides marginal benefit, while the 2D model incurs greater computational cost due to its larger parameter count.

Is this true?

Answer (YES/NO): NO